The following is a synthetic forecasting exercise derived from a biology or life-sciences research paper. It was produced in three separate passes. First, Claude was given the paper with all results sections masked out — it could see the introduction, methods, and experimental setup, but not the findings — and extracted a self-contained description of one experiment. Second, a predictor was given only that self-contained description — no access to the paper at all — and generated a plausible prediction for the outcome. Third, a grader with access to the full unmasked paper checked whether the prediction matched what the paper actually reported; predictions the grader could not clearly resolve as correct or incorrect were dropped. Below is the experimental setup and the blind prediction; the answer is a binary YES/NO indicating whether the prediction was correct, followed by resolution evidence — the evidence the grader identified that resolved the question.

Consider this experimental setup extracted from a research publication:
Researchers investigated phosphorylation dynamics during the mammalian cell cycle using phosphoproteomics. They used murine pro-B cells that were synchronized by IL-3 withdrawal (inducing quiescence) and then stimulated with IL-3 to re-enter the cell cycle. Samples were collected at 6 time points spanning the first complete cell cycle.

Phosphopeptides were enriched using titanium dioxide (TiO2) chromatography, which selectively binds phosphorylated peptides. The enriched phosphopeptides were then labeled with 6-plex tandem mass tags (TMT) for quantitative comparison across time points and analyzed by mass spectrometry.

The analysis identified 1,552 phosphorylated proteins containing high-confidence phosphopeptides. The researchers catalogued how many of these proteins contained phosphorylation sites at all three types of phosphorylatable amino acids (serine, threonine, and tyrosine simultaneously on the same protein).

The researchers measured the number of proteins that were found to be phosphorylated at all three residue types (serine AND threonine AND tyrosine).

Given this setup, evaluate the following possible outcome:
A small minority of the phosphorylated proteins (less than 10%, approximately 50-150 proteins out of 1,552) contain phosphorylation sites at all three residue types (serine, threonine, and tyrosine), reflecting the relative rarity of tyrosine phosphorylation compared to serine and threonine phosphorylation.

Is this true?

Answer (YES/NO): NO